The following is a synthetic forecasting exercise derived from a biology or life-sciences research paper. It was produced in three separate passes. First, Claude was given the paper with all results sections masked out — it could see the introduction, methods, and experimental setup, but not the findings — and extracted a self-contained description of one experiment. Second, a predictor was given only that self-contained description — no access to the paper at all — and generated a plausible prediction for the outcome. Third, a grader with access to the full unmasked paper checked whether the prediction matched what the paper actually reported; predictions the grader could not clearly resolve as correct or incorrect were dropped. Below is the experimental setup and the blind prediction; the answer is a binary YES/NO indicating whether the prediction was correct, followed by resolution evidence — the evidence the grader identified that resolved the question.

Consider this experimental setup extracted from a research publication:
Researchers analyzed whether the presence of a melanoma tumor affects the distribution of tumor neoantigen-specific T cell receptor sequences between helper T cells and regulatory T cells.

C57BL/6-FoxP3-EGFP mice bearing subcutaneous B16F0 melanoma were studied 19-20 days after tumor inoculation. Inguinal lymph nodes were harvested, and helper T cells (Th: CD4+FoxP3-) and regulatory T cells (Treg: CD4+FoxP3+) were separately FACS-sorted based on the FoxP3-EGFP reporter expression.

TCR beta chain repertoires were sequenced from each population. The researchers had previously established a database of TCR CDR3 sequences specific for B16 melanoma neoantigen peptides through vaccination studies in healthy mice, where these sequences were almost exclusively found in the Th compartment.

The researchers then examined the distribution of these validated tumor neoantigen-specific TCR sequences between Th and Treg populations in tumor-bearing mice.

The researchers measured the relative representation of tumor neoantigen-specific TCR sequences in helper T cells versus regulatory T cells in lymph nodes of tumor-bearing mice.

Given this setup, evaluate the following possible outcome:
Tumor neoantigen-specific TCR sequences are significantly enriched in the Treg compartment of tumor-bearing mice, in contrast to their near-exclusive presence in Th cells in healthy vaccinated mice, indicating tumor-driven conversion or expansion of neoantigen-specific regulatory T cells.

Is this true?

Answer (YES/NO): YES